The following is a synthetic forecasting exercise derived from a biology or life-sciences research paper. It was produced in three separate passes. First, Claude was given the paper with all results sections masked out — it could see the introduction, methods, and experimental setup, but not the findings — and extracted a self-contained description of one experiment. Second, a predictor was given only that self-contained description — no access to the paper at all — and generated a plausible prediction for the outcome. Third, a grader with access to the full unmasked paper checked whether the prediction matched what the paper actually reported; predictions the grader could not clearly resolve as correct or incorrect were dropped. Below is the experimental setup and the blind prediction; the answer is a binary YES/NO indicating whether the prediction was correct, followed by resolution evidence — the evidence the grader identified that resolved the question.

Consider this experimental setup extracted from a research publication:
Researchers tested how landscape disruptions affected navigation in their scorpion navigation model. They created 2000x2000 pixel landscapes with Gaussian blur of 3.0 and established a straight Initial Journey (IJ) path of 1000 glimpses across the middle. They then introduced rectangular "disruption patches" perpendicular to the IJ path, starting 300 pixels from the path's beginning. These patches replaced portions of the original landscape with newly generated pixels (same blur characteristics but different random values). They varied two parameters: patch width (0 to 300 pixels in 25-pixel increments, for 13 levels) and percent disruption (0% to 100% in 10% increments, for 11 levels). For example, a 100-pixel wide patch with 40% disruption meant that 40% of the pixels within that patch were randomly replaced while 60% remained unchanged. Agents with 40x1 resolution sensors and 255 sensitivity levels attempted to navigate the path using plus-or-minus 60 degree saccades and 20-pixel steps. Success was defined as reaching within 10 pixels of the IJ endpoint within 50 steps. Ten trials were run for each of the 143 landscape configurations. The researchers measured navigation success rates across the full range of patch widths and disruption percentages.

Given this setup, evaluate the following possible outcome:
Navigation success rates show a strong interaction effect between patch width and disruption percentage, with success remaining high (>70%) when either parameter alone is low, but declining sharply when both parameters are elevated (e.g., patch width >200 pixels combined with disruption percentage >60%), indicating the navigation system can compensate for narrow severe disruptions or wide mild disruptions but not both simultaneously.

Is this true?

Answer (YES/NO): NO